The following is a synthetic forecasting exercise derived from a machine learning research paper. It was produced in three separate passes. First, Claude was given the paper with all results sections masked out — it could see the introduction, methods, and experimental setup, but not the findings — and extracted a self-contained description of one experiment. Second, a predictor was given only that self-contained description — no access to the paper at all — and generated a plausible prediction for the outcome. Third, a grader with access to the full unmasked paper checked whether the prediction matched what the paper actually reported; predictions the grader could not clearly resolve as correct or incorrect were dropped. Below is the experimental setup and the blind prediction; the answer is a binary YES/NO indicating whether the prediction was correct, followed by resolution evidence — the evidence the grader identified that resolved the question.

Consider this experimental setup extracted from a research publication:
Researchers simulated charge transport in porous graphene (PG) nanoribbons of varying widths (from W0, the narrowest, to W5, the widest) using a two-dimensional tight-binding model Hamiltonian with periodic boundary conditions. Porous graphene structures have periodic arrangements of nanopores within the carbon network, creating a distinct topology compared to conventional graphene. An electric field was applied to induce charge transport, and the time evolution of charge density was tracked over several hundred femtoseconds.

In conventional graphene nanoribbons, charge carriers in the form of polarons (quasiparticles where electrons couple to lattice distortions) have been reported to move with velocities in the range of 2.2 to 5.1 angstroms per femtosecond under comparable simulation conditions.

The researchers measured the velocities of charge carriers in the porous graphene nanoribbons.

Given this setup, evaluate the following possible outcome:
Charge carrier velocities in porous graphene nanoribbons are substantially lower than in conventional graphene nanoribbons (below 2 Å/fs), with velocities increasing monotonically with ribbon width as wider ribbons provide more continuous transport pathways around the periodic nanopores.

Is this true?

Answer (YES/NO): YES